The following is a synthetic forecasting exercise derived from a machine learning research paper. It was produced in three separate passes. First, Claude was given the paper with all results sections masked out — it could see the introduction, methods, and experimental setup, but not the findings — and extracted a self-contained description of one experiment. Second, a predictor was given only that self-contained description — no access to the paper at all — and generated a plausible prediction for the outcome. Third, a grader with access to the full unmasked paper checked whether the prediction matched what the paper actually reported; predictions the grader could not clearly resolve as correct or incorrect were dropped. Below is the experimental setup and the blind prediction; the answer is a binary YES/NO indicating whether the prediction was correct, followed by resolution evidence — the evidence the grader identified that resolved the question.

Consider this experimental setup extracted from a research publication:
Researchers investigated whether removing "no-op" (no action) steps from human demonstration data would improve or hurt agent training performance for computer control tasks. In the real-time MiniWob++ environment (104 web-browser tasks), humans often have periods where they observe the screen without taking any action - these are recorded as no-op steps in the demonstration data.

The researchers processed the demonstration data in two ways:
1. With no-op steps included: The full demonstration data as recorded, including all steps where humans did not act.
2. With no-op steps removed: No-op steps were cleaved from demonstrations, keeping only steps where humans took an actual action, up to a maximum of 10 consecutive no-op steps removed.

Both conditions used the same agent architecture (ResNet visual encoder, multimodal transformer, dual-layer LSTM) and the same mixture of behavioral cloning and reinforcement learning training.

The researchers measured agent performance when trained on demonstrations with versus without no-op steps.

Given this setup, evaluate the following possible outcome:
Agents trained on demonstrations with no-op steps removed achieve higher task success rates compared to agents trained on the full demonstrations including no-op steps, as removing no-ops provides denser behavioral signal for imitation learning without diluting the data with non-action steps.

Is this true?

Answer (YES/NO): YES